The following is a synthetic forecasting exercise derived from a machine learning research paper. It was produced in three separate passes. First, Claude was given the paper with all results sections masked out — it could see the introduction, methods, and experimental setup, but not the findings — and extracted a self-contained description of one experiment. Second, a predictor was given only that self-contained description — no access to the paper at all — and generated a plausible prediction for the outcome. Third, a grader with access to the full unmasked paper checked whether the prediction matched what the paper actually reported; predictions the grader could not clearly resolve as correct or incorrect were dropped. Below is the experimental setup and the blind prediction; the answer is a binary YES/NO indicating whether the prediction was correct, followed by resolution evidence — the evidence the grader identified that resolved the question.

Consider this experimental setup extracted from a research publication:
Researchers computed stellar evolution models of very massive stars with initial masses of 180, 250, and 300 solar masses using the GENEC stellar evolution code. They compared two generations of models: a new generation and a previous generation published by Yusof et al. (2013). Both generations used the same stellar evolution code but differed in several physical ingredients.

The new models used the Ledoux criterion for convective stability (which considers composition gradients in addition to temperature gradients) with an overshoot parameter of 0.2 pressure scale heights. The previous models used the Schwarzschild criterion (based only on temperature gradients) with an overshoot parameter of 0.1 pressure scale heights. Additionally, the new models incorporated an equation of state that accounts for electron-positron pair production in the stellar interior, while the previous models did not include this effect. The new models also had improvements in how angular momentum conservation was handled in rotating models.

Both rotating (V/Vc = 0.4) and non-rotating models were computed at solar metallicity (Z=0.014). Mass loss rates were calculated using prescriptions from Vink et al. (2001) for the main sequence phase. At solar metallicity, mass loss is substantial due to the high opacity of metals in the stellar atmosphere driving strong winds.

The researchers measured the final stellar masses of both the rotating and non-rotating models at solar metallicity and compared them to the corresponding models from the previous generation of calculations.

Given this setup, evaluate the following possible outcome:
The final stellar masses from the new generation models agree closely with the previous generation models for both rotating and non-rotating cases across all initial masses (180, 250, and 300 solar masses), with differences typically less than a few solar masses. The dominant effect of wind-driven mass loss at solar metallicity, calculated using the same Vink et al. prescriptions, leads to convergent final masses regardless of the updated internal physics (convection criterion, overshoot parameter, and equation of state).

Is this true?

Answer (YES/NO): NO